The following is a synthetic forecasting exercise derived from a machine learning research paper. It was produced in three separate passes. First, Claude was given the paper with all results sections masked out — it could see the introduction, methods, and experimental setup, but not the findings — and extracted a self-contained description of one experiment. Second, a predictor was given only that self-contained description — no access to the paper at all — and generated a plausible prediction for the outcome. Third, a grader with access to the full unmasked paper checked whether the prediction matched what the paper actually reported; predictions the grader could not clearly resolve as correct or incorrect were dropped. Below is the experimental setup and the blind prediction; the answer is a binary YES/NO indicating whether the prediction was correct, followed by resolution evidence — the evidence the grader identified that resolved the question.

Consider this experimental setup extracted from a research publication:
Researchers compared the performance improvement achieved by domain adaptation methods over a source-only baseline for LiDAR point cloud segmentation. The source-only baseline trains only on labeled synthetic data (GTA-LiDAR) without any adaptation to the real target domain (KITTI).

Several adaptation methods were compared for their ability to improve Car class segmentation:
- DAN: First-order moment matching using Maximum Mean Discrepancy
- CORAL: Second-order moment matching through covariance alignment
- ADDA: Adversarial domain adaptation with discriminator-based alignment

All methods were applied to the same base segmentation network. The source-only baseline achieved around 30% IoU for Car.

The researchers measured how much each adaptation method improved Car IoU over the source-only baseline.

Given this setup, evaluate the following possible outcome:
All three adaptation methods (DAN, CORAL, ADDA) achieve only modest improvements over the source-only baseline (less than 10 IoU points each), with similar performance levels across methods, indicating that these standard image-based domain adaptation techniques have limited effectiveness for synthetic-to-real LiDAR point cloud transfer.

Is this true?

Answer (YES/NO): NO